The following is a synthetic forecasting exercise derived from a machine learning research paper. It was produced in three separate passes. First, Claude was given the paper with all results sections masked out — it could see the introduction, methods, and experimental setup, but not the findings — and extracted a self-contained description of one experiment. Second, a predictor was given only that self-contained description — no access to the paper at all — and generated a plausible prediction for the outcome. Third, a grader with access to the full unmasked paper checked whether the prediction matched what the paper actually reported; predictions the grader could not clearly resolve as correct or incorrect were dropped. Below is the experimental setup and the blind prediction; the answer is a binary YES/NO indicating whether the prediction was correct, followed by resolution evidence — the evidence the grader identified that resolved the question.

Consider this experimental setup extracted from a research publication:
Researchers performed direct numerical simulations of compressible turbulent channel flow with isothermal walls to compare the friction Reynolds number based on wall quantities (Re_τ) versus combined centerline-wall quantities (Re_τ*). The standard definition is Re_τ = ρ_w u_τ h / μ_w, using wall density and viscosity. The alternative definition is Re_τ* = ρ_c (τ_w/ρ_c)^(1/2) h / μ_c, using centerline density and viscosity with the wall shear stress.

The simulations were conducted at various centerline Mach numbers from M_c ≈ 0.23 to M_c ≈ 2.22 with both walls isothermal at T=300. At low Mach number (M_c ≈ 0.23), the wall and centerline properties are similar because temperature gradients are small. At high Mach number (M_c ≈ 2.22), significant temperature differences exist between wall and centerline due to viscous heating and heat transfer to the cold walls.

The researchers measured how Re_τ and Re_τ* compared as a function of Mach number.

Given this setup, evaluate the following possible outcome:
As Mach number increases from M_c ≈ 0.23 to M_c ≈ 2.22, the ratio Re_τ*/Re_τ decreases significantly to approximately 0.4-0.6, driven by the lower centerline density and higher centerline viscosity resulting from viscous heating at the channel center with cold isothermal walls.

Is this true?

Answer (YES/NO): NO